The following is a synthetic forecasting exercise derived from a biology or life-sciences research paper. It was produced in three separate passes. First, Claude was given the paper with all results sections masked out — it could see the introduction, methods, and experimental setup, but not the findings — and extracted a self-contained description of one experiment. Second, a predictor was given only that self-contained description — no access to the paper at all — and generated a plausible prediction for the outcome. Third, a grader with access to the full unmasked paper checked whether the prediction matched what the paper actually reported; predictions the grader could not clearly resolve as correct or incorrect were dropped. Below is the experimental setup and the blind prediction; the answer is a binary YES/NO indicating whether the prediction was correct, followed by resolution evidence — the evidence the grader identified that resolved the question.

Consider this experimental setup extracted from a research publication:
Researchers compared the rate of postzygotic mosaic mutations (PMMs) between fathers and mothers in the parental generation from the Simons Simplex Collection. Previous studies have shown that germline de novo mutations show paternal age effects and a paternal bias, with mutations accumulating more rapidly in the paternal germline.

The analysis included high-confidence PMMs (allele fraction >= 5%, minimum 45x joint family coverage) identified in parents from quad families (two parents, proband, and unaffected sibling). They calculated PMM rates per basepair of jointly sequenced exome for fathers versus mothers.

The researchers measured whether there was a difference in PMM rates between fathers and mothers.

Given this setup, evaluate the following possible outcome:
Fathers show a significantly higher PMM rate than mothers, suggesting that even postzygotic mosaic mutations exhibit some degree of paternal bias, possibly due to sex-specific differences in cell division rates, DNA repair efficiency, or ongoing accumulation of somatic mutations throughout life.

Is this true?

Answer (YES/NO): NO